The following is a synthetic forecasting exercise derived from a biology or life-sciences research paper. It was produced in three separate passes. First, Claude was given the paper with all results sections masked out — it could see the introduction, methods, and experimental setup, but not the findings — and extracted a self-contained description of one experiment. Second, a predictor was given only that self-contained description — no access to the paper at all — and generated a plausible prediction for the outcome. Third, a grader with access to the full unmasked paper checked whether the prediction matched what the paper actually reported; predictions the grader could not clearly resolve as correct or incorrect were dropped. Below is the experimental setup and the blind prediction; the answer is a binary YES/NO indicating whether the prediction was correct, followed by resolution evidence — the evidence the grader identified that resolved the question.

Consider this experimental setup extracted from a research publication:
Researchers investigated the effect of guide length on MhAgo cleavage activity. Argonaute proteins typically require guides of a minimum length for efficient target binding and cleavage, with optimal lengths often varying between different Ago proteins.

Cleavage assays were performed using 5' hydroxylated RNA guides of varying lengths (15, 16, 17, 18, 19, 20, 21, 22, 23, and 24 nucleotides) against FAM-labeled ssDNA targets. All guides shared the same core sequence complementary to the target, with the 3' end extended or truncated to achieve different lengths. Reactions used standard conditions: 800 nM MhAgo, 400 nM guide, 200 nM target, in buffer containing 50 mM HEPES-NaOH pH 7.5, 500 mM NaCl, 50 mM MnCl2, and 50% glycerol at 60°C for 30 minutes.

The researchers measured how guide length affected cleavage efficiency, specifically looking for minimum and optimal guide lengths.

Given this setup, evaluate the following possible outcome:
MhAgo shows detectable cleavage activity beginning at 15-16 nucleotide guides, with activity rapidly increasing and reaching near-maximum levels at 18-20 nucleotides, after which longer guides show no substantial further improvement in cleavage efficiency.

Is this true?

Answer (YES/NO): NO